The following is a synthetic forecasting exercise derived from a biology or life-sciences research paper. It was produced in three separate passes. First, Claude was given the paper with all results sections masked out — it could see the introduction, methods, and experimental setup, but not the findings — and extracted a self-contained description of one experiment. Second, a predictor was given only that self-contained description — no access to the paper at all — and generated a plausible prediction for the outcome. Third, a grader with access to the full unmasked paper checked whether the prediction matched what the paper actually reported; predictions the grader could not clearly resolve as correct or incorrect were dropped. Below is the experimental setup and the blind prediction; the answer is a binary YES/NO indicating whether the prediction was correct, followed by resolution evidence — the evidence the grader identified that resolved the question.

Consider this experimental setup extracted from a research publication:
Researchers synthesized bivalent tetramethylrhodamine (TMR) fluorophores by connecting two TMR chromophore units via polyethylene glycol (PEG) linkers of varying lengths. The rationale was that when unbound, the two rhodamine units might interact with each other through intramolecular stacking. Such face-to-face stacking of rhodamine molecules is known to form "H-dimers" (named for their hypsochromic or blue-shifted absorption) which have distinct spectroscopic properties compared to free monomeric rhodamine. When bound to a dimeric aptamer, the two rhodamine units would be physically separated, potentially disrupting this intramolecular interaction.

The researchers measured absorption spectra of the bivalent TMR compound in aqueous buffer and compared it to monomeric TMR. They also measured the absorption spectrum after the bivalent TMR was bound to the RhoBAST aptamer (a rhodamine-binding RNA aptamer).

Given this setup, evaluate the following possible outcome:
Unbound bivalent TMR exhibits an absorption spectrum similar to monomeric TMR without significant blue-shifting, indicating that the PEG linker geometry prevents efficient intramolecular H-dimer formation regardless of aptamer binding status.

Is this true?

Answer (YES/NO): NO